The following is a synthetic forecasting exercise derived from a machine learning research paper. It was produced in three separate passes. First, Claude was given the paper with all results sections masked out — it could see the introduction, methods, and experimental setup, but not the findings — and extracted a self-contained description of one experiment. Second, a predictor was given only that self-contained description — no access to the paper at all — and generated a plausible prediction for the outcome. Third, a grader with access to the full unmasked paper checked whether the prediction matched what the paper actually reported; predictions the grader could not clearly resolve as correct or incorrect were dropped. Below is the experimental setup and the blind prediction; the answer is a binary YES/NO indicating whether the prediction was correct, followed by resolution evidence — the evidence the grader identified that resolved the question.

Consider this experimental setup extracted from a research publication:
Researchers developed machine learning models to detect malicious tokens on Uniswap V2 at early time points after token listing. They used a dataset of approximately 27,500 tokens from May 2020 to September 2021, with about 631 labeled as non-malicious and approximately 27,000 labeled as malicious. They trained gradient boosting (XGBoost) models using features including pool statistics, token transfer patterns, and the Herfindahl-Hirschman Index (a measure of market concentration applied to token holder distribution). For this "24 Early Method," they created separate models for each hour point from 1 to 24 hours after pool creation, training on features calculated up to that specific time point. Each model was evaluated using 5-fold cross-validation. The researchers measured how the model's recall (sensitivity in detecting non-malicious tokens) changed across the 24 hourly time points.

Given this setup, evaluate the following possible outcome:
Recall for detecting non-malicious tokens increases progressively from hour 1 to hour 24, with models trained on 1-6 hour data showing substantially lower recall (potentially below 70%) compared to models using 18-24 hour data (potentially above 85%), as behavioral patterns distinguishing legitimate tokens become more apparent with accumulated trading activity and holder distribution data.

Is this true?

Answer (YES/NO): NO